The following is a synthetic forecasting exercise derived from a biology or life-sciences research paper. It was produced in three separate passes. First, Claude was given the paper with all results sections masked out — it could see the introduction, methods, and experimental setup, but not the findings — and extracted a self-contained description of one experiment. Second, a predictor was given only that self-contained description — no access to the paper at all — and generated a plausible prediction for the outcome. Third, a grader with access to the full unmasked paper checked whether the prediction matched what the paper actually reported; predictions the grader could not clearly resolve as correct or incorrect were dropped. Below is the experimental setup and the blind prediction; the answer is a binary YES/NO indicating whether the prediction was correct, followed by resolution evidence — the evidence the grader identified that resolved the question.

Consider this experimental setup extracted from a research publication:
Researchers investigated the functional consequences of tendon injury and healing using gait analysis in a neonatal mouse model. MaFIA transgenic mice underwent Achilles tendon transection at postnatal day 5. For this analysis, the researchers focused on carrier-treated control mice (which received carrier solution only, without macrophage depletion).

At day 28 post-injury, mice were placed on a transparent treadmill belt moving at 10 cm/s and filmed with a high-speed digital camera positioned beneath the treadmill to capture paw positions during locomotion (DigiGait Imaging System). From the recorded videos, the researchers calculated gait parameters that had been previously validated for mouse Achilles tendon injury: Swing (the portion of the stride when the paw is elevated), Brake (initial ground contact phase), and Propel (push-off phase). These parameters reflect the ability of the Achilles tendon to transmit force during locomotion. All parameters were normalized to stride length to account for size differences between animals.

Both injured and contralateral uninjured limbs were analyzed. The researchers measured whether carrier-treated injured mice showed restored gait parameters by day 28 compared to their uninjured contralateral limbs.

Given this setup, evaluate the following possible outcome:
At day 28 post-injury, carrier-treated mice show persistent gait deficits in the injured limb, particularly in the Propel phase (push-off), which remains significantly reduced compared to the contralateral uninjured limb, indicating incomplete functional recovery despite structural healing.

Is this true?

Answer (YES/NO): NO